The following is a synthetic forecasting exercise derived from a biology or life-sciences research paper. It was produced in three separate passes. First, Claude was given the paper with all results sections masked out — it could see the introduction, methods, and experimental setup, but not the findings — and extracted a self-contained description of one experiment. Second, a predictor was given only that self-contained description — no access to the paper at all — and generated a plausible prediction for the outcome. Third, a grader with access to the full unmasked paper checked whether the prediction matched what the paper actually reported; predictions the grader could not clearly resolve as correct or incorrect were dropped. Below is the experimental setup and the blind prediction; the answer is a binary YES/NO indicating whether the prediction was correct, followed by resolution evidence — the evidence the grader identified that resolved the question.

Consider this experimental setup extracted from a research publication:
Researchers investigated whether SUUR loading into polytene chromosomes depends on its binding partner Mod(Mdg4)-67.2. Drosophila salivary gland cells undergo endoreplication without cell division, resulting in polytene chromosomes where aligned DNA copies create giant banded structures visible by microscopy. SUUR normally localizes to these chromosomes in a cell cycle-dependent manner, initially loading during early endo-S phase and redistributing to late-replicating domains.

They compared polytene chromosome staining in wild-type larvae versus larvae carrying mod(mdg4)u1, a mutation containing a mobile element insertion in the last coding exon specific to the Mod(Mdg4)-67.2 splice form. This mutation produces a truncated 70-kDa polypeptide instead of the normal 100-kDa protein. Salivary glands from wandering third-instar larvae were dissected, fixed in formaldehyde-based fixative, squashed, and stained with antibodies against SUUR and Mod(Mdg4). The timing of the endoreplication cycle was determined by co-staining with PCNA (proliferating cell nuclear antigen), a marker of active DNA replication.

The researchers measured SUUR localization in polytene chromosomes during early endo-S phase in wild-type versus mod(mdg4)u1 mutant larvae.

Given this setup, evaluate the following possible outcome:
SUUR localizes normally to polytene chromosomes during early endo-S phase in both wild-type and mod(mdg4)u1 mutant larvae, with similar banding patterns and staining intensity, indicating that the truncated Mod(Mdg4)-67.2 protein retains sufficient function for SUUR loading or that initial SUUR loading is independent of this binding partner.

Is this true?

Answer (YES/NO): NO